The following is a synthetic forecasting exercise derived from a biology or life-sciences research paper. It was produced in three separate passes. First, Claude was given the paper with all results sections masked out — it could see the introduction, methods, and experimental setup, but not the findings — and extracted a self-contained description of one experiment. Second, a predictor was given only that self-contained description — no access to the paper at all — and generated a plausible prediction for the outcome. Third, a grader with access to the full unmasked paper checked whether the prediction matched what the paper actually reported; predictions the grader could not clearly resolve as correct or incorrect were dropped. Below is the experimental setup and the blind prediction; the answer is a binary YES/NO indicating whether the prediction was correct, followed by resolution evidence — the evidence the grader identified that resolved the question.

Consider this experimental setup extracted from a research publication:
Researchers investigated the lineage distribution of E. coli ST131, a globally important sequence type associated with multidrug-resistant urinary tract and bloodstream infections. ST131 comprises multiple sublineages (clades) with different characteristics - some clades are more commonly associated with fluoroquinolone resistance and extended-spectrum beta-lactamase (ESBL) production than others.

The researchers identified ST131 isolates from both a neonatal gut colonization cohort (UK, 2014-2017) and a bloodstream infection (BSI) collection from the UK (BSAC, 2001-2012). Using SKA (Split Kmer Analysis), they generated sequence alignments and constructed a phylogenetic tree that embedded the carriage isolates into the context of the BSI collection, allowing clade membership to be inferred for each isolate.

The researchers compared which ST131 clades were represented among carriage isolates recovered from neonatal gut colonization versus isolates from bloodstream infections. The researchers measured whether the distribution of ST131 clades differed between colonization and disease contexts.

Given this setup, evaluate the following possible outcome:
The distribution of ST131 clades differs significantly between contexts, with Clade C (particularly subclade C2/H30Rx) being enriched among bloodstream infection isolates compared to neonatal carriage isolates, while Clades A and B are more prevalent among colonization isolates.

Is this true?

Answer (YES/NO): NO